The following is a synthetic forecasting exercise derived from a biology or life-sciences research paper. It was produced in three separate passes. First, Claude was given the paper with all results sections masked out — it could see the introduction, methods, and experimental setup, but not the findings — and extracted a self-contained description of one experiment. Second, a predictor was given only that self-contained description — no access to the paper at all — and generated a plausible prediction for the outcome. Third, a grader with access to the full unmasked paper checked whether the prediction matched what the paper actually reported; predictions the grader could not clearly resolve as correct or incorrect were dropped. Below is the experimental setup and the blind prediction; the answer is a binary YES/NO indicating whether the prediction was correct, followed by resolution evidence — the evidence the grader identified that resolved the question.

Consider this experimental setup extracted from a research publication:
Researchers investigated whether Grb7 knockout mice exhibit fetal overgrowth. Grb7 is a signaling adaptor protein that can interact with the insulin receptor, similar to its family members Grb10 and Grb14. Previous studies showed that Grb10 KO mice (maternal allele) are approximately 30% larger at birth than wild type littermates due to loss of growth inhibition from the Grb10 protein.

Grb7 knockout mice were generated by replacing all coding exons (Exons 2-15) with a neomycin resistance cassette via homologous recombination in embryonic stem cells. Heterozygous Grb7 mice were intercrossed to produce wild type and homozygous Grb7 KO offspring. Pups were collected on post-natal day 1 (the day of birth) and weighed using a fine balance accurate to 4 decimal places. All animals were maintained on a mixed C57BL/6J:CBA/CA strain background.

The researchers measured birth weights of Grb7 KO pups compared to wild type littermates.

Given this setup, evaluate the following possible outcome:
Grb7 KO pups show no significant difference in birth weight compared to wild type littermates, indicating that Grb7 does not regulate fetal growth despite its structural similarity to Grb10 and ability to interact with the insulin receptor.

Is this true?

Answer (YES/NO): YES